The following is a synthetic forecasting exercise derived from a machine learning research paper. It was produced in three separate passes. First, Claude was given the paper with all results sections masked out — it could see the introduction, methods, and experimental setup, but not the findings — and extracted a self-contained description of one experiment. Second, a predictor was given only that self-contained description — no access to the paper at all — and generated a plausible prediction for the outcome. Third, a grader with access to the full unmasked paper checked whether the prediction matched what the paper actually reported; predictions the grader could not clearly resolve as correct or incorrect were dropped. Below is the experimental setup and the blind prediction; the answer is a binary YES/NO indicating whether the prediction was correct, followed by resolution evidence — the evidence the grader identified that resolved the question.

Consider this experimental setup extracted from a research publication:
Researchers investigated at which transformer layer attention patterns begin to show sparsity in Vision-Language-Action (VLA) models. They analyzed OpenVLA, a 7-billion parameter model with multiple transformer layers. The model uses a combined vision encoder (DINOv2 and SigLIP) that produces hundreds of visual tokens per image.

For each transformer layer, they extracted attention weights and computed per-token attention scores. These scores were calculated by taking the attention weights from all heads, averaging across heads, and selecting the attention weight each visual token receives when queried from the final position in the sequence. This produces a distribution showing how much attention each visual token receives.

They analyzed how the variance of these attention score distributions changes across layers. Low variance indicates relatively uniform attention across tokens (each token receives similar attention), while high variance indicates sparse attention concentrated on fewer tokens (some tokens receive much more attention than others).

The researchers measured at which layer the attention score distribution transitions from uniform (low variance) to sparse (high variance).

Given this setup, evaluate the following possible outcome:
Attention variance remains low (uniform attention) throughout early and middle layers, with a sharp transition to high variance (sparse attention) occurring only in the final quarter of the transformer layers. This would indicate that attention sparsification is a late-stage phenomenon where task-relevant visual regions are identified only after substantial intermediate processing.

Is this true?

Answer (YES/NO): NO